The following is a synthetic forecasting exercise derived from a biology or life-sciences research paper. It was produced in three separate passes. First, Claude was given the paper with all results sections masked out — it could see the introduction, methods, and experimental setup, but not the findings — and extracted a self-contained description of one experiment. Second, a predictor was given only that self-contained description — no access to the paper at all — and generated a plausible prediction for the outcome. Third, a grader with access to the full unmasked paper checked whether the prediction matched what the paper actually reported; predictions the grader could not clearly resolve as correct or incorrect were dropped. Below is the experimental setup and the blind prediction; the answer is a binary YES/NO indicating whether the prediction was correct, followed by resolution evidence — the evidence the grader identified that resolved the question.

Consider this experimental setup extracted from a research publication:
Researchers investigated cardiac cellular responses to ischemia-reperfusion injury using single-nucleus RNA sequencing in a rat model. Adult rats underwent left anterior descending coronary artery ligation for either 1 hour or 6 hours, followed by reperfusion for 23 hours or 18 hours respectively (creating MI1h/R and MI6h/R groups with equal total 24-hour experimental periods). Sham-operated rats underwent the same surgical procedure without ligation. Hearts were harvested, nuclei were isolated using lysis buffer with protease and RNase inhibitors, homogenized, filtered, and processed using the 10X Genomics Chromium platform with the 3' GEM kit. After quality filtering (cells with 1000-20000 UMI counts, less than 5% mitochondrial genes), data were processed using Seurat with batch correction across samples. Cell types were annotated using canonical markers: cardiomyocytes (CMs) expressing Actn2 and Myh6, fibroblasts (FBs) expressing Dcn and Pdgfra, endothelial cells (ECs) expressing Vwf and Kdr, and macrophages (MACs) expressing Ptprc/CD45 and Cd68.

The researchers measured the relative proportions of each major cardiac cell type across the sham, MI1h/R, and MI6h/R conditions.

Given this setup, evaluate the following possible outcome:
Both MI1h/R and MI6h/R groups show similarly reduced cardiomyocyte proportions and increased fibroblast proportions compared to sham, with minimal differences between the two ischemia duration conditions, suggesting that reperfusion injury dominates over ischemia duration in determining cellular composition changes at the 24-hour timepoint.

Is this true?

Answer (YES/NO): NO